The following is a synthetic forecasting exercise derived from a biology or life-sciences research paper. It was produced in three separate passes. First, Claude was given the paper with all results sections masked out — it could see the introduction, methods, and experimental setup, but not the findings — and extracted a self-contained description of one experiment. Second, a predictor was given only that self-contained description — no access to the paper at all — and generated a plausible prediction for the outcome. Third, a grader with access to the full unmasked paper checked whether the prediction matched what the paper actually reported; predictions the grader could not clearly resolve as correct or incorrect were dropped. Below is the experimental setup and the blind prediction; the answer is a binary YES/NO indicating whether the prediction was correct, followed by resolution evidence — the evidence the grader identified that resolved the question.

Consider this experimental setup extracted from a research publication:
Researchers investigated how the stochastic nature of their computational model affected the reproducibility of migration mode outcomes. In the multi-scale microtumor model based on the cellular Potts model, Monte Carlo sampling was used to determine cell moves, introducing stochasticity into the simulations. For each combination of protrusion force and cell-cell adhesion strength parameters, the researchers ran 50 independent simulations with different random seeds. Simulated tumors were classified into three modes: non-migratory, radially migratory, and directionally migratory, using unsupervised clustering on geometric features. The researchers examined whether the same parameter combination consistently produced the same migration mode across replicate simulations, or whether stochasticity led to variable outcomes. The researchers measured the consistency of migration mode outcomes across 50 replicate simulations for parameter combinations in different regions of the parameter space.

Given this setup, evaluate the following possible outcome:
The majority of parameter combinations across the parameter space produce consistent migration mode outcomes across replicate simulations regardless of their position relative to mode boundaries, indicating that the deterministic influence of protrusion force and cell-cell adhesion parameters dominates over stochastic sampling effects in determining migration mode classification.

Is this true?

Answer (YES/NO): NO